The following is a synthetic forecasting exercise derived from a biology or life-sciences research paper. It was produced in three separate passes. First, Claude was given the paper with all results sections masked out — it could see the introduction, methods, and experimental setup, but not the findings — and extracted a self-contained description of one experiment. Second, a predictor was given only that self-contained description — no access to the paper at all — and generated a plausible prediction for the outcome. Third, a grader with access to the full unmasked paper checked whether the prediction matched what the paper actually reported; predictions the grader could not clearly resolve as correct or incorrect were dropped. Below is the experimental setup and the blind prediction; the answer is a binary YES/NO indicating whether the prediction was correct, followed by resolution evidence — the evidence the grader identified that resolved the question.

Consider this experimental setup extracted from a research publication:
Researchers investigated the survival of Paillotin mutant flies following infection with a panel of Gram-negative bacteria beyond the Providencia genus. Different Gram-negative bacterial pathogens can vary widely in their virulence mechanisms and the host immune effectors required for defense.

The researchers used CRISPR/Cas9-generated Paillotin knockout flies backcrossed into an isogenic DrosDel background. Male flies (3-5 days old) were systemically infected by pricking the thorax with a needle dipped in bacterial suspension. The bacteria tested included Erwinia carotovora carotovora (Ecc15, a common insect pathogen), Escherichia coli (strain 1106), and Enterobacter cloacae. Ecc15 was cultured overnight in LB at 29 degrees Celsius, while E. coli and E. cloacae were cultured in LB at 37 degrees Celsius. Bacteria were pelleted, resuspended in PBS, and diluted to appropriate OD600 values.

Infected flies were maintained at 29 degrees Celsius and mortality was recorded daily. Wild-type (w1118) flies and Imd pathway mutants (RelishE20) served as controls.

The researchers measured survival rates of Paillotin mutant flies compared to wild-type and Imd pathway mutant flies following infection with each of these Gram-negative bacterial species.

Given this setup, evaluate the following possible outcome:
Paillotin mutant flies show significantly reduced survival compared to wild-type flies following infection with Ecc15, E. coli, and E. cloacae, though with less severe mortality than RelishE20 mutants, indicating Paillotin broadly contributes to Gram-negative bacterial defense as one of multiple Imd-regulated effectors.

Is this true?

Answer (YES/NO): NO